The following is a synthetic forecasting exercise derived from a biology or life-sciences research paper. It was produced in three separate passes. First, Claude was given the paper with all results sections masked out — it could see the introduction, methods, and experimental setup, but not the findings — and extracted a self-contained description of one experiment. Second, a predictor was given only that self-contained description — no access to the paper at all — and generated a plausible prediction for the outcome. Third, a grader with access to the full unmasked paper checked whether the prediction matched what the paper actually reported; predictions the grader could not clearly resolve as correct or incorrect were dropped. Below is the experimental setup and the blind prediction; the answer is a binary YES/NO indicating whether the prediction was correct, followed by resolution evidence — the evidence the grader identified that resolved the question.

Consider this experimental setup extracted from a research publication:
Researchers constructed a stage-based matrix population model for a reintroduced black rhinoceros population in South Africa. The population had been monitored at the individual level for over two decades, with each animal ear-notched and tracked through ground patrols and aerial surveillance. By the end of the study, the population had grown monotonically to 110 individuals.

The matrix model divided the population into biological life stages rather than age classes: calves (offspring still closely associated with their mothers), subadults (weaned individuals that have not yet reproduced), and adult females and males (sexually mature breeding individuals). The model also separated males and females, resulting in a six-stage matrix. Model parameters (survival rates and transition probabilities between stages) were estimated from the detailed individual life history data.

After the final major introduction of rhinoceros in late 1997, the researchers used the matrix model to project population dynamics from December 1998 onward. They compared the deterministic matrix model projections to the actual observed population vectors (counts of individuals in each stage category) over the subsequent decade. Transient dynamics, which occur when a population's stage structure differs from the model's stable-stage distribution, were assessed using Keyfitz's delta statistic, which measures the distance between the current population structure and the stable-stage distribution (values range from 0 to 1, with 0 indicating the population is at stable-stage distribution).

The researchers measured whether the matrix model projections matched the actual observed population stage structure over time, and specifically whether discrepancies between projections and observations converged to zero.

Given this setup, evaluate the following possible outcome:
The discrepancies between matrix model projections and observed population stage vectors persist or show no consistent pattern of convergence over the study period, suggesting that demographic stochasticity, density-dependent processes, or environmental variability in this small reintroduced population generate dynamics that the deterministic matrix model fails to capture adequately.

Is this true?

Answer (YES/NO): YES